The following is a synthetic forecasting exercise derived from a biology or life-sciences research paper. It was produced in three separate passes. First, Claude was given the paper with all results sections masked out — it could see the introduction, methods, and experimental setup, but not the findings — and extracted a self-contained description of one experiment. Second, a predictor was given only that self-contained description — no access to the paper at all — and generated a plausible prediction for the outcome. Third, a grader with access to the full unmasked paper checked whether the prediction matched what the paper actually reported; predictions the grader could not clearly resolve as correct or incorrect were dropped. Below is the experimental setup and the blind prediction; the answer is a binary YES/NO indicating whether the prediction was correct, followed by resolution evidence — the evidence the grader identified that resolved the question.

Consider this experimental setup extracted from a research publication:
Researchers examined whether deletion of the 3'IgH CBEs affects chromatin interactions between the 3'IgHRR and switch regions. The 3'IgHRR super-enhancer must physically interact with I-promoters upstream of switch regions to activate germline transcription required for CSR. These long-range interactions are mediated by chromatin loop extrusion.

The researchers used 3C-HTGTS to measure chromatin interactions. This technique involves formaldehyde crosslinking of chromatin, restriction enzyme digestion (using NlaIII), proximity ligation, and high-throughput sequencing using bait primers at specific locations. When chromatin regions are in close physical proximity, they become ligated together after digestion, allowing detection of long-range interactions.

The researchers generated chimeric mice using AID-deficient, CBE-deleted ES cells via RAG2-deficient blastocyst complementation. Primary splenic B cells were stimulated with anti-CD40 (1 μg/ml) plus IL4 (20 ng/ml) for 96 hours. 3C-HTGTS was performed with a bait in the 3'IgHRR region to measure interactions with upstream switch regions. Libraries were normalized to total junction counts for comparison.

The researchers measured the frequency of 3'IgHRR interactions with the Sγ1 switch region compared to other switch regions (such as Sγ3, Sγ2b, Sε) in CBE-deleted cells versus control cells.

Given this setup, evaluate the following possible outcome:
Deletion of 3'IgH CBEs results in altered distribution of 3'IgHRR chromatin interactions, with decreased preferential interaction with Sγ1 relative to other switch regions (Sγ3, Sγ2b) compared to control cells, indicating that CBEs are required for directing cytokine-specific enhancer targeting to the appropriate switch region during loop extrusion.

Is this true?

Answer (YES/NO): NO